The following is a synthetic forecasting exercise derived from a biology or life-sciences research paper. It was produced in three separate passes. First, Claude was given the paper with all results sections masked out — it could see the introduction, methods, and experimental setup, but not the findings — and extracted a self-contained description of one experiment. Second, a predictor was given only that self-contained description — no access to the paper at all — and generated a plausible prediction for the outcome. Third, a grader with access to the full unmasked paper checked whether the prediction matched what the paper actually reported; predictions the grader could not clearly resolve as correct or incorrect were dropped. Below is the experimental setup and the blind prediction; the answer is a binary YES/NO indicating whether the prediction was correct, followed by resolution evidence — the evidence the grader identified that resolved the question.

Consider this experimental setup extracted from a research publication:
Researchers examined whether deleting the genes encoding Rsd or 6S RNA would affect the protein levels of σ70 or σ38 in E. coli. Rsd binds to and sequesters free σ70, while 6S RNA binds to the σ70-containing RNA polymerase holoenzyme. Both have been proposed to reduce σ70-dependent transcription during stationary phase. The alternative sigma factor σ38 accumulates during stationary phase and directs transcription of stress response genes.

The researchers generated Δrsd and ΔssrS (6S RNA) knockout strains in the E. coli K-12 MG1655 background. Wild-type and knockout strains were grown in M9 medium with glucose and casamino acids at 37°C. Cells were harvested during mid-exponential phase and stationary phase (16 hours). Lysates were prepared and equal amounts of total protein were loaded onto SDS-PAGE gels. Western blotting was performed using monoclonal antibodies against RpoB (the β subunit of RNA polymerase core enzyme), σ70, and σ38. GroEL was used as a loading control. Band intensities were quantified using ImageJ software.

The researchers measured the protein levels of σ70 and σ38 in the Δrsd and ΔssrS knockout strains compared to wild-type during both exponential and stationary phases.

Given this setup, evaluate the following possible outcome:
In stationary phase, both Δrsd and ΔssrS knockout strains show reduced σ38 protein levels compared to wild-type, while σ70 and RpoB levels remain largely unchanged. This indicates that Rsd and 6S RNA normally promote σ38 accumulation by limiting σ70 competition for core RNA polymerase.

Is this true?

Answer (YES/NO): NO